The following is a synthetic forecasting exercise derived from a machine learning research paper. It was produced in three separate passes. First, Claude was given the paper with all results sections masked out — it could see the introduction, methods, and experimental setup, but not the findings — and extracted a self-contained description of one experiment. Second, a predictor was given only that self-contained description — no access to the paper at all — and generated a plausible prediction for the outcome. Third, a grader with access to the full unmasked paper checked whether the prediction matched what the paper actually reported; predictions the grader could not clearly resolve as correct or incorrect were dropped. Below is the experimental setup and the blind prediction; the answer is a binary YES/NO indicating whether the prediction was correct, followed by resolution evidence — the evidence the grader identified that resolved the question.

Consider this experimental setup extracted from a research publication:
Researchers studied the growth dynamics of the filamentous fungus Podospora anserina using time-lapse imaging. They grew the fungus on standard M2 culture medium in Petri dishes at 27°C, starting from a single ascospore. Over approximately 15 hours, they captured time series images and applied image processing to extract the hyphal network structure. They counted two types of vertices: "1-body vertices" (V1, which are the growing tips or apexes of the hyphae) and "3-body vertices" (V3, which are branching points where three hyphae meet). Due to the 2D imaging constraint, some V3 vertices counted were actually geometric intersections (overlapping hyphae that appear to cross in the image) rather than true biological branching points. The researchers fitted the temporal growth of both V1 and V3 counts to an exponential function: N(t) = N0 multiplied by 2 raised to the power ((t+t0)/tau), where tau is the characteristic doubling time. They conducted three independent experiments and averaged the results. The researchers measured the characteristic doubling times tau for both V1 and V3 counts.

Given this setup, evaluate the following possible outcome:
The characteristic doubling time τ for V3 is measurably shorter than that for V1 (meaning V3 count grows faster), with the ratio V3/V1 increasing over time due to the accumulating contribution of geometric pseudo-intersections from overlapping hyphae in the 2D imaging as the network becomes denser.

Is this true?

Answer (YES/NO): YES